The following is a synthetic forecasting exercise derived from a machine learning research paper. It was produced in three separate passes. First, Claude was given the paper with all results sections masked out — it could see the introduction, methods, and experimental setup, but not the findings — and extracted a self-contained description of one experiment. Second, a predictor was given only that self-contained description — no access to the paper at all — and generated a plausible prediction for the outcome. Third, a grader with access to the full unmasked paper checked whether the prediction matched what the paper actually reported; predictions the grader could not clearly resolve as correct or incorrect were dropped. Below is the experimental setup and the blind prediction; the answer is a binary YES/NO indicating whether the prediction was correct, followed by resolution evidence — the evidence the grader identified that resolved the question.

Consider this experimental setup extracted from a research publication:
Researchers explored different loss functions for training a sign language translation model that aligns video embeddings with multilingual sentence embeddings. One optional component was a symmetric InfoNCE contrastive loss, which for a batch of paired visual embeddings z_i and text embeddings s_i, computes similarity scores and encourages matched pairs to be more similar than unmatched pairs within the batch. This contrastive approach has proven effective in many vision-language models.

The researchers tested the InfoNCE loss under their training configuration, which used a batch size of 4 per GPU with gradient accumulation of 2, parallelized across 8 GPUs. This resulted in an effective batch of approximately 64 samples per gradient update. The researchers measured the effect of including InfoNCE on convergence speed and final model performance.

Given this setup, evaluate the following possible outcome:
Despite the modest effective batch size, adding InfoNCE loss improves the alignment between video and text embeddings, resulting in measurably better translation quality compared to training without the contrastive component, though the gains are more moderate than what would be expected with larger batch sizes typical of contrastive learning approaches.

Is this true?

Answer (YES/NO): NO